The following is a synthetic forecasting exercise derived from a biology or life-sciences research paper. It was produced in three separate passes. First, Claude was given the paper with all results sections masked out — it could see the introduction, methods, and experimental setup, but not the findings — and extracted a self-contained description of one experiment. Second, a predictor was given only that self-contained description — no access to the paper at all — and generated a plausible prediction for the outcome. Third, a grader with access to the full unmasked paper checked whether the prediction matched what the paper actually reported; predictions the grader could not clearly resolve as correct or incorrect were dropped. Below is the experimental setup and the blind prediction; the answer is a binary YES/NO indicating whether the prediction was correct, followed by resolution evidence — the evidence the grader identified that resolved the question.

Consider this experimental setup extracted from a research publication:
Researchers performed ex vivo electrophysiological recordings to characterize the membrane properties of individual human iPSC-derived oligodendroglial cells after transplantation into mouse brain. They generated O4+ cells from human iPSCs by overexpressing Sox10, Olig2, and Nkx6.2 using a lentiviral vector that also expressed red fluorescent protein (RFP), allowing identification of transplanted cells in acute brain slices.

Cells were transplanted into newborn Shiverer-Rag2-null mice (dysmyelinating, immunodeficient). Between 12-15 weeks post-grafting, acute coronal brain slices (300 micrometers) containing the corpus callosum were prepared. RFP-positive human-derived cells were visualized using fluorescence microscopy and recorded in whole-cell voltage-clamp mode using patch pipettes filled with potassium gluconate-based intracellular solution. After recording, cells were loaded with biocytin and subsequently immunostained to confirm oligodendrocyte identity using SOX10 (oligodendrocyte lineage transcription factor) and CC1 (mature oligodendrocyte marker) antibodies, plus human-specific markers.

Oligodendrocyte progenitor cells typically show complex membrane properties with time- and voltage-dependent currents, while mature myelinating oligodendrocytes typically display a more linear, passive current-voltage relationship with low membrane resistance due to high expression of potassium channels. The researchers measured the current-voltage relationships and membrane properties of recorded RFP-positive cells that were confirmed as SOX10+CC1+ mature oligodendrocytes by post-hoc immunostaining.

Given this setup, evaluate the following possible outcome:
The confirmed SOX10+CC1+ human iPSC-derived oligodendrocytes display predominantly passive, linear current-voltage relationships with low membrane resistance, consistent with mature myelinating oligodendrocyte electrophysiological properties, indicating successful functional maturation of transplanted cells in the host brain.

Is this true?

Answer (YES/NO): NO